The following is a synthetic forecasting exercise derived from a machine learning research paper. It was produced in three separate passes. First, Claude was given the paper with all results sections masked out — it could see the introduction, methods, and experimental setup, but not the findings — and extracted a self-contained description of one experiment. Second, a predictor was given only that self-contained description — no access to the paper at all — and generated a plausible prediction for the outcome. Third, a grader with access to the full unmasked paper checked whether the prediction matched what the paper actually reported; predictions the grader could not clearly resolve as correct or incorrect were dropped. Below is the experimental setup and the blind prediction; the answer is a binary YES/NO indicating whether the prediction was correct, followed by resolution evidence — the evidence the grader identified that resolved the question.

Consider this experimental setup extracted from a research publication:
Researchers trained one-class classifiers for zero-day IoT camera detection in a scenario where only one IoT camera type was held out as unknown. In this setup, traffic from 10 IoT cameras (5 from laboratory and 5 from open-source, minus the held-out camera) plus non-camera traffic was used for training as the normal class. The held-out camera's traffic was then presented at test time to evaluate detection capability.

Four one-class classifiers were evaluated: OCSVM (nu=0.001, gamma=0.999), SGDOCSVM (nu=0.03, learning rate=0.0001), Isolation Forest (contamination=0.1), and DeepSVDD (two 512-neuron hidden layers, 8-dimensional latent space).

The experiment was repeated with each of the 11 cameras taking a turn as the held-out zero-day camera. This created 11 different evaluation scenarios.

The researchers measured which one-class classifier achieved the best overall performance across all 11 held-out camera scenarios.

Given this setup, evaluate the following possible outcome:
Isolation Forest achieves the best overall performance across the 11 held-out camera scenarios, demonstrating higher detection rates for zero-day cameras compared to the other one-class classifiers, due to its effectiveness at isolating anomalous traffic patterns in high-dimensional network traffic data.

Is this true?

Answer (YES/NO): NO